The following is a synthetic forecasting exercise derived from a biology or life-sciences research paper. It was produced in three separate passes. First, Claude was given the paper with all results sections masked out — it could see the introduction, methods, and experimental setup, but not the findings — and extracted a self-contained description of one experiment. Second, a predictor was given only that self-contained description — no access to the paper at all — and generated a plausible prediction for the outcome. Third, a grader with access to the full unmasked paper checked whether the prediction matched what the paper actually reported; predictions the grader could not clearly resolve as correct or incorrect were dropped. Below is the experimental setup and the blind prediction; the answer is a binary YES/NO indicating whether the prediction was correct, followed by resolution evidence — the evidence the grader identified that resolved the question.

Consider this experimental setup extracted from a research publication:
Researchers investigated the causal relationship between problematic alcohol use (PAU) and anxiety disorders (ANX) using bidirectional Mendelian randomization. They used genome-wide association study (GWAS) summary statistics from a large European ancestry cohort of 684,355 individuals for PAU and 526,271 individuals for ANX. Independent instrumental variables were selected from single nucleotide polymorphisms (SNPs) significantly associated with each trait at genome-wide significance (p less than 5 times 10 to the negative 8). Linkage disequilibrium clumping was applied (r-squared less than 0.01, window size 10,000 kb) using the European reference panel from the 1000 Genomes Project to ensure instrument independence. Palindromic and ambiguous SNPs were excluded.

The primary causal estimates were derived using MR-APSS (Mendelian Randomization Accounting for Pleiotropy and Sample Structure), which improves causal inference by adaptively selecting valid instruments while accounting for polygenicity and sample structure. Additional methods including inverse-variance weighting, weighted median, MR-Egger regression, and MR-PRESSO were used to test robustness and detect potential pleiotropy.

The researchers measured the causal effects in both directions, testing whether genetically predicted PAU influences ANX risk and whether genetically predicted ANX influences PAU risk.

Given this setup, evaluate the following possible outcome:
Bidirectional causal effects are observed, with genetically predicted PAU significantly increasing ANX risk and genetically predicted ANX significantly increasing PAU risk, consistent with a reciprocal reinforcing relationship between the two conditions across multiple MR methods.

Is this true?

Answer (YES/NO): YES